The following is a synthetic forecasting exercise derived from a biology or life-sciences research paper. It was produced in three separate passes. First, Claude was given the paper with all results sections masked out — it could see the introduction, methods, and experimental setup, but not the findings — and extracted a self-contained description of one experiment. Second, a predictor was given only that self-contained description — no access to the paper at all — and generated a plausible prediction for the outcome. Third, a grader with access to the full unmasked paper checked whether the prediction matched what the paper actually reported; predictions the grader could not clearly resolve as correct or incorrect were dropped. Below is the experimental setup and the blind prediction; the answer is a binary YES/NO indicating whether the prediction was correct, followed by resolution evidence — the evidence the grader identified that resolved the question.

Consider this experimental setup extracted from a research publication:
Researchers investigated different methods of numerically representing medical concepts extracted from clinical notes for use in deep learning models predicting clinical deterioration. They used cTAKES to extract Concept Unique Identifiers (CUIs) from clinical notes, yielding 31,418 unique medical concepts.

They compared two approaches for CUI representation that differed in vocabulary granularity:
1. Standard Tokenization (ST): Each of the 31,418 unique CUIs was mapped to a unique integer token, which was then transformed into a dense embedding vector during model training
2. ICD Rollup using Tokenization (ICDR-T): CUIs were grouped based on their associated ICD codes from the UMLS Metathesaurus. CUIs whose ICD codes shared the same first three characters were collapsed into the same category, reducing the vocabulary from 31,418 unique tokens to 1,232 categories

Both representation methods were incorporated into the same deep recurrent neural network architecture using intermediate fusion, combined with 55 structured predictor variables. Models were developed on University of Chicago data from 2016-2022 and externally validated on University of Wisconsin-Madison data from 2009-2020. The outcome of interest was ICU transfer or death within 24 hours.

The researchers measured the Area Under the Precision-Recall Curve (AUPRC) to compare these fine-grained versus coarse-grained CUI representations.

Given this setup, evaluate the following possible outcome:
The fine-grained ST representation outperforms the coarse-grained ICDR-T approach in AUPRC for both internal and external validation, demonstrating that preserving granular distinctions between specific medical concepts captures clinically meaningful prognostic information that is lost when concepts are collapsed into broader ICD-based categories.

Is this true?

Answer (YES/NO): NO